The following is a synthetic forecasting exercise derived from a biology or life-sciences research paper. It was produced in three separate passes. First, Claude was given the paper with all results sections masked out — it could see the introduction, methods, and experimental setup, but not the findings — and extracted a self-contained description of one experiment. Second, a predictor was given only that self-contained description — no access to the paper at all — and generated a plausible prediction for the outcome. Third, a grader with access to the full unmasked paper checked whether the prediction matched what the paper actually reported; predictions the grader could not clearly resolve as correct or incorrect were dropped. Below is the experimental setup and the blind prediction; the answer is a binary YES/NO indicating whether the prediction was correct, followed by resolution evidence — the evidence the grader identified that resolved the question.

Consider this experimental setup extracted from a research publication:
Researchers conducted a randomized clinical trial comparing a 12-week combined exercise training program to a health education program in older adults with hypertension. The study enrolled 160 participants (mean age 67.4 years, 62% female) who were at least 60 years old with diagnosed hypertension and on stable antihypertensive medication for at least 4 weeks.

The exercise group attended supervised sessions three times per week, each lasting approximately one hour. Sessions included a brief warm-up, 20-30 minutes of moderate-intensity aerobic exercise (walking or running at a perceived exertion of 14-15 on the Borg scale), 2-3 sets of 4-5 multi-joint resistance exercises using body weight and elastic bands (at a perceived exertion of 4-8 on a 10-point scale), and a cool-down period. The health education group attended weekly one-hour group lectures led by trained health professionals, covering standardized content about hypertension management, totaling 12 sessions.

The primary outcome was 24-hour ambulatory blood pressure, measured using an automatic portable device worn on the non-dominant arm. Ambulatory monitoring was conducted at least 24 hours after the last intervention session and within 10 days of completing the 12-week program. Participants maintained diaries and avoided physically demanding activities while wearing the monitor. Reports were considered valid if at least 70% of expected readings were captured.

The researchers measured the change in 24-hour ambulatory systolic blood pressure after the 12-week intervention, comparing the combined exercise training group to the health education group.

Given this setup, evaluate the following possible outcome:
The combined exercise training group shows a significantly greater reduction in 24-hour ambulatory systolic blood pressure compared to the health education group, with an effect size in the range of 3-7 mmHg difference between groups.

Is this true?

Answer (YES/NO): NO